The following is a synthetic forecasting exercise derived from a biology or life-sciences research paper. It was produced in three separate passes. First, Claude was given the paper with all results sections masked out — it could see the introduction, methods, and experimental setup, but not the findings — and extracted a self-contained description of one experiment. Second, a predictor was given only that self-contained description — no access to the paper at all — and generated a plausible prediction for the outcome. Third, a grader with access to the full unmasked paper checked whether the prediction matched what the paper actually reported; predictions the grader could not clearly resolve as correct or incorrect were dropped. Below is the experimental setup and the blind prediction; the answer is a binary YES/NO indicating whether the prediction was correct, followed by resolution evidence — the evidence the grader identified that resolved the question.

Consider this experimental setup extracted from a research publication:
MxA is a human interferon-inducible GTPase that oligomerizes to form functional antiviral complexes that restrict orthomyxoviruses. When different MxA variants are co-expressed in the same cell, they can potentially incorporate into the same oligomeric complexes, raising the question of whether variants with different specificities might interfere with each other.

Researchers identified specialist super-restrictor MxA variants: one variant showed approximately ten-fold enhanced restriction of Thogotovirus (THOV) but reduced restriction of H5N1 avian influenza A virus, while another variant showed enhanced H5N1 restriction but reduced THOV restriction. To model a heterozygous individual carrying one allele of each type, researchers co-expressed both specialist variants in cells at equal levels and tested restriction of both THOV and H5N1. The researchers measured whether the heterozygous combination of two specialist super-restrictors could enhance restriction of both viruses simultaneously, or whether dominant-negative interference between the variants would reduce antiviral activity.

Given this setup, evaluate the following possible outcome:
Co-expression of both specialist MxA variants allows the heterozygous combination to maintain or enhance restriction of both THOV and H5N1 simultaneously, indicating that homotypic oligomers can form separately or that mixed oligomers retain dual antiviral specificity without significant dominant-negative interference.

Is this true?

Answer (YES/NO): YES